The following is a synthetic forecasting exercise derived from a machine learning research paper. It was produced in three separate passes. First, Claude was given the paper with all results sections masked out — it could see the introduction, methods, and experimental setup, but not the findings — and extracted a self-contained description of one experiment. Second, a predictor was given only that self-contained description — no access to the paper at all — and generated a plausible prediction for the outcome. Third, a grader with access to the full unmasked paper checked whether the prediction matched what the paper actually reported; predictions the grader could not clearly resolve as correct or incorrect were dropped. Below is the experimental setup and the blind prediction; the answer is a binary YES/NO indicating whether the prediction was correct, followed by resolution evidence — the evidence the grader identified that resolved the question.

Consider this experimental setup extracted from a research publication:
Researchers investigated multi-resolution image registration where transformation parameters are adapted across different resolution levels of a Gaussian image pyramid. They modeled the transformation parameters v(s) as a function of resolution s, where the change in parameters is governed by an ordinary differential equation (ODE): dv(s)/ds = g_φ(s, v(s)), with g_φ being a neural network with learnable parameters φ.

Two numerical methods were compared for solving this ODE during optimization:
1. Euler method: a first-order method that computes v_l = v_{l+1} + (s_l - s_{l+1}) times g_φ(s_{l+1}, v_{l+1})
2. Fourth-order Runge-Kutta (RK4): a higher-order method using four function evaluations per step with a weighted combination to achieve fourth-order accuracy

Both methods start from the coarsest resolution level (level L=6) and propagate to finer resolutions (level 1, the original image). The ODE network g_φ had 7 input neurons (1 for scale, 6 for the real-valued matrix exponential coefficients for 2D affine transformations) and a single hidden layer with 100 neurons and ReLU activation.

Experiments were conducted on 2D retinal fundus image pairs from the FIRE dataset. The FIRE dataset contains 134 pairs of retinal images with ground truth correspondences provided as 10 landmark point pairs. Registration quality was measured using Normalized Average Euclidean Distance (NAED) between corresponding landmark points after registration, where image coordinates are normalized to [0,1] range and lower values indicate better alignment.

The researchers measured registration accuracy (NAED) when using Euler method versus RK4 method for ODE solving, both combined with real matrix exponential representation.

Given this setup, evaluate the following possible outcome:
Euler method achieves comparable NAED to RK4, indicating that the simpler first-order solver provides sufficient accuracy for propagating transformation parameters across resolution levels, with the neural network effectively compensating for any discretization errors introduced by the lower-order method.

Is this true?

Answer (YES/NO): NO